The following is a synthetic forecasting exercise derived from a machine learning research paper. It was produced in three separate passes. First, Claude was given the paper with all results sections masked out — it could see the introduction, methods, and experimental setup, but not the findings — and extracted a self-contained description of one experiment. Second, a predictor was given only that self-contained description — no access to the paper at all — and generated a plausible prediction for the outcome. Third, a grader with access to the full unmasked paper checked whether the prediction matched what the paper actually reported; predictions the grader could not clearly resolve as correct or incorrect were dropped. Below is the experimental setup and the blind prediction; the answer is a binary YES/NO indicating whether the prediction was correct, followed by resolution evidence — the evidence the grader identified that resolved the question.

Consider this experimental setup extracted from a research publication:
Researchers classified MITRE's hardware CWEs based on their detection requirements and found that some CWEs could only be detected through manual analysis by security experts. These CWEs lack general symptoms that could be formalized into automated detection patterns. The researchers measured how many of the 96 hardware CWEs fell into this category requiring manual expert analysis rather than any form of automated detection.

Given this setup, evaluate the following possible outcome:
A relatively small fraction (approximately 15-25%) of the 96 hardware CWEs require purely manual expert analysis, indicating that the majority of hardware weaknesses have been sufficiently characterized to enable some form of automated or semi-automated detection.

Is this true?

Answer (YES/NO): YES